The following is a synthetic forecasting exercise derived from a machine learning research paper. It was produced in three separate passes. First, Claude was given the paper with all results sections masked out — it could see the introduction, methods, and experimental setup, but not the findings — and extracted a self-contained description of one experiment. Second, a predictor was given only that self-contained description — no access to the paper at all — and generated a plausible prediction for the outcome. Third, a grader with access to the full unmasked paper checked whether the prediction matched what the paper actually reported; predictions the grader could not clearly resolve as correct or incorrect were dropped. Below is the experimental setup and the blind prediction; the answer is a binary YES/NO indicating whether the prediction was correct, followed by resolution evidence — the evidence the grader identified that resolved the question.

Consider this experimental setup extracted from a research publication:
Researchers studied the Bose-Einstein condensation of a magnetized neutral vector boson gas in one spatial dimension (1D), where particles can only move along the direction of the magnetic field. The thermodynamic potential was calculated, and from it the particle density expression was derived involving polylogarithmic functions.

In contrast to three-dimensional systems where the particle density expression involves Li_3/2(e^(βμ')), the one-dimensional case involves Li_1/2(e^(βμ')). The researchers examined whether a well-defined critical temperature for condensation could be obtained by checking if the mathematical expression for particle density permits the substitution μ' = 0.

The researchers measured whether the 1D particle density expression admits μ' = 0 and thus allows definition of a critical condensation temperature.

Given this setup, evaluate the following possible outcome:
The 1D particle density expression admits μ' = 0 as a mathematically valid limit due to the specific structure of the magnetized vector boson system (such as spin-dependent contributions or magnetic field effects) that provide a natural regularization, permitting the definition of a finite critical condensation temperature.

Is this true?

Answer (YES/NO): NO